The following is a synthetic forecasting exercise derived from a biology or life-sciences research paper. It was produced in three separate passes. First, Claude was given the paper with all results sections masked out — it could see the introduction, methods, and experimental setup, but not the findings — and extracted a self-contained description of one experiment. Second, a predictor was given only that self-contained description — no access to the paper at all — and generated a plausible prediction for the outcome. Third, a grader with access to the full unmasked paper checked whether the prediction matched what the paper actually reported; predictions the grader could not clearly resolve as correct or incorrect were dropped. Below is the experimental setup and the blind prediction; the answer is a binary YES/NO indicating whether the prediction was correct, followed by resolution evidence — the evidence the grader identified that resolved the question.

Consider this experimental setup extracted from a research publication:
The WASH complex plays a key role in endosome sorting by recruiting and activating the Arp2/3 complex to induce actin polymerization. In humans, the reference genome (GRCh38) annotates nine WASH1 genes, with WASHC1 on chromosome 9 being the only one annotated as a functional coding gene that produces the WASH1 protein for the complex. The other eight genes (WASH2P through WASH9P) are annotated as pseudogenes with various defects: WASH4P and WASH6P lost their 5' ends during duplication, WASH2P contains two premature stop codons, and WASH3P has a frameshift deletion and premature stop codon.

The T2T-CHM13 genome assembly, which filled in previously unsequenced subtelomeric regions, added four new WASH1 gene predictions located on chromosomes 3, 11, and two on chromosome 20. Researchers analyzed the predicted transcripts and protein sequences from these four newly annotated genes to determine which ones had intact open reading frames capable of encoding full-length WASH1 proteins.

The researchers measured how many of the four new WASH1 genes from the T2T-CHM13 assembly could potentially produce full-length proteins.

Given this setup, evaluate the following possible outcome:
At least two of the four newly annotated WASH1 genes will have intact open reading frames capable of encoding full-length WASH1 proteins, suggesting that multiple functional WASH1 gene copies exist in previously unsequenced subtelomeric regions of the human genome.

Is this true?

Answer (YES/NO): YES